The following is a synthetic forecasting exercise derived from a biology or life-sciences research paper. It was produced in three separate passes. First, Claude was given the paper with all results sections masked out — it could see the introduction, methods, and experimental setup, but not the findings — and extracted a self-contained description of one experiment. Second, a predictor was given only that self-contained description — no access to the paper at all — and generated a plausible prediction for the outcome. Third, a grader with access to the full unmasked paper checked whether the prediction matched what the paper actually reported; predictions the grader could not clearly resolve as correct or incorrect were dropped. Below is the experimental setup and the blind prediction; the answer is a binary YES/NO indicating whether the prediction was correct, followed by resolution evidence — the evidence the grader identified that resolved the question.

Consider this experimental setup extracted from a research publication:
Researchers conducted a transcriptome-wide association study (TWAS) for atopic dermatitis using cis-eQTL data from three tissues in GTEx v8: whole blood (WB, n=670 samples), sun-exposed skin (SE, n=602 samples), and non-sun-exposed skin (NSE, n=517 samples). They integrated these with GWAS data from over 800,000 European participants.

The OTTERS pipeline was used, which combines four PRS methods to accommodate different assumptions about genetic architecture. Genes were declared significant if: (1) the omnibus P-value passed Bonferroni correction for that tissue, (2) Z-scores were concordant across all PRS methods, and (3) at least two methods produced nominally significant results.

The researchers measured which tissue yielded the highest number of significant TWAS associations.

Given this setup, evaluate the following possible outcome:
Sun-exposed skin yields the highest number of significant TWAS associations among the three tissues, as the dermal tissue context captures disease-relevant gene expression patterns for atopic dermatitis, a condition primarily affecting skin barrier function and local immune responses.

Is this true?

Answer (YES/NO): YES